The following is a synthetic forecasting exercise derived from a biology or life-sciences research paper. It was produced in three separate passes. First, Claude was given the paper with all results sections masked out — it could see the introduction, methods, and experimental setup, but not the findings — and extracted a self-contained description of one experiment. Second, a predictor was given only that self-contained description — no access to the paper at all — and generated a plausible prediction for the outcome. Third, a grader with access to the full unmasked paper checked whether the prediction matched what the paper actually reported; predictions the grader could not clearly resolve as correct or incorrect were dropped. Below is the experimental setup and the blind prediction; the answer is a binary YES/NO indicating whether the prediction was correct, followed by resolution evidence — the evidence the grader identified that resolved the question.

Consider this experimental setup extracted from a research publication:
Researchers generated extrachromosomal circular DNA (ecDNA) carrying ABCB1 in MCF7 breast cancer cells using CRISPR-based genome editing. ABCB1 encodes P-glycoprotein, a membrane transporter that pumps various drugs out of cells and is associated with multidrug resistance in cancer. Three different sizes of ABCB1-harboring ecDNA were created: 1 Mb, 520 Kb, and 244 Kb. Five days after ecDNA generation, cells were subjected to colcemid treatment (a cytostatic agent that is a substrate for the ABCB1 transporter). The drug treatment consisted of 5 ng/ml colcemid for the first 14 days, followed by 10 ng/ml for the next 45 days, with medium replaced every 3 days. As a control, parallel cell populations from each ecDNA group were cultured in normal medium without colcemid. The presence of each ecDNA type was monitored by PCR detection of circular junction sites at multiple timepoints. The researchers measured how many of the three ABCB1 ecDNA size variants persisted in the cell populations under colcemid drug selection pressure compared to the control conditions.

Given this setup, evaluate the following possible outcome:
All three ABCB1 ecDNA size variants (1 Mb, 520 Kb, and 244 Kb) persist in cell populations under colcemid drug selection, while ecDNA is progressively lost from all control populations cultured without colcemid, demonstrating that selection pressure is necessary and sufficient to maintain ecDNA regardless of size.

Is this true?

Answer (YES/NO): NO